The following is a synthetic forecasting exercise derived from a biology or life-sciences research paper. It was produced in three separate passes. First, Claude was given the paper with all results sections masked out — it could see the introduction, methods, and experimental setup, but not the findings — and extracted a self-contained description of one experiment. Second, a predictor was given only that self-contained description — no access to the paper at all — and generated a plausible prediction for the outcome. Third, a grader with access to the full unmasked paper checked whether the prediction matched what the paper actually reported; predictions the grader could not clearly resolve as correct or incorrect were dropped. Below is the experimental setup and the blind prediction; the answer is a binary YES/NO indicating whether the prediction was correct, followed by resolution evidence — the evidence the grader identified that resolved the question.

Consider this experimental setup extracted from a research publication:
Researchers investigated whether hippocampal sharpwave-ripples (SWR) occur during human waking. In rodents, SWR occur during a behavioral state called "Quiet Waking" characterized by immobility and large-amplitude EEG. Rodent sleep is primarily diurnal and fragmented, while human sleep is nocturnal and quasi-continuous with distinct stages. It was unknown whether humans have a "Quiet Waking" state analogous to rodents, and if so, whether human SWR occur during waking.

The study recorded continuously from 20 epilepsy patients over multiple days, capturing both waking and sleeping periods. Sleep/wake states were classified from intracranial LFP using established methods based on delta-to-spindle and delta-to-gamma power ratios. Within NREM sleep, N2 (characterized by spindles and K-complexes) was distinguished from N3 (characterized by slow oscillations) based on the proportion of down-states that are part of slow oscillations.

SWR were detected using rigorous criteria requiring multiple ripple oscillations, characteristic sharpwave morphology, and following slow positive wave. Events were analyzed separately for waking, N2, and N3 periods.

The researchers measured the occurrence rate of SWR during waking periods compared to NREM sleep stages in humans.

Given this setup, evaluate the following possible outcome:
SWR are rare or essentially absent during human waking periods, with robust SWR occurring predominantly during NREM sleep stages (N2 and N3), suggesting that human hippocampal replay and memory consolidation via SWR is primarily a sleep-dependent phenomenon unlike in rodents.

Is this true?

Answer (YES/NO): YES